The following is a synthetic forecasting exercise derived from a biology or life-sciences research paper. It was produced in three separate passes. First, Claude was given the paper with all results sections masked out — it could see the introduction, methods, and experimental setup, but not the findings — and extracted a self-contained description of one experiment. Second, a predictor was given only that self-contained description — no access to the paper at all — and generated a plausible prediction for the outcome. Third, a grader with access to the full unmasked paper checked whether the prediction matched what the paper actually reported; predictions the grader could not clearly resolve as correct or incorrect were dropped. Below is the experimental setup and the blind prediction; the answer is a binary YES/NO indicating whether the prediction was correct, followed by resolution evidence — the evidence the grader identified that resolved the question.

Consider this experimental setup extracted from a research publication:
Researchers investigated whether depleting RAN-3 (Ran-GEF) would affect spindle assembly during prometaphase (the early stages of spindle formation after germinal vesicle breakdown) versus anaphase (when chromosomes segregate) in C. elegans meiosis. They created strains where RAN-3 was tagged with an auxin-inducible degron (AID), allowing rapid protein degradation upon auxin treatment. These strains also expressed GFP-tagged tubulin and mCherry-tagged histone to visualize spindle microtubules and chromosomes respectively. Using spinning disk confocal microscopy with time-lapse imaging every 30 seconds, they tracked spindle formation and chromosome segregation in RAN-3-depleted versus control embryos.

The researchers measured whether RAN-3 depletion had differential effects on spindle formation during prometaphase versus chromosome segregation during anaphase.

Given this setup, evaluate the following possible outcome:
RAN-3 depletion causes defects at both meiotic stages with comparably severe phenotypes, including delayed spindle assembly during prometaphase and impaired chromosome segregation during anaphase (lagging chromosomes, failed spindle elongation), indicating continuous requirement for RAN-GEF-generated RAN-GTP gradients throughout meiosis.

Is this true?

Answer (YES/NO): NO